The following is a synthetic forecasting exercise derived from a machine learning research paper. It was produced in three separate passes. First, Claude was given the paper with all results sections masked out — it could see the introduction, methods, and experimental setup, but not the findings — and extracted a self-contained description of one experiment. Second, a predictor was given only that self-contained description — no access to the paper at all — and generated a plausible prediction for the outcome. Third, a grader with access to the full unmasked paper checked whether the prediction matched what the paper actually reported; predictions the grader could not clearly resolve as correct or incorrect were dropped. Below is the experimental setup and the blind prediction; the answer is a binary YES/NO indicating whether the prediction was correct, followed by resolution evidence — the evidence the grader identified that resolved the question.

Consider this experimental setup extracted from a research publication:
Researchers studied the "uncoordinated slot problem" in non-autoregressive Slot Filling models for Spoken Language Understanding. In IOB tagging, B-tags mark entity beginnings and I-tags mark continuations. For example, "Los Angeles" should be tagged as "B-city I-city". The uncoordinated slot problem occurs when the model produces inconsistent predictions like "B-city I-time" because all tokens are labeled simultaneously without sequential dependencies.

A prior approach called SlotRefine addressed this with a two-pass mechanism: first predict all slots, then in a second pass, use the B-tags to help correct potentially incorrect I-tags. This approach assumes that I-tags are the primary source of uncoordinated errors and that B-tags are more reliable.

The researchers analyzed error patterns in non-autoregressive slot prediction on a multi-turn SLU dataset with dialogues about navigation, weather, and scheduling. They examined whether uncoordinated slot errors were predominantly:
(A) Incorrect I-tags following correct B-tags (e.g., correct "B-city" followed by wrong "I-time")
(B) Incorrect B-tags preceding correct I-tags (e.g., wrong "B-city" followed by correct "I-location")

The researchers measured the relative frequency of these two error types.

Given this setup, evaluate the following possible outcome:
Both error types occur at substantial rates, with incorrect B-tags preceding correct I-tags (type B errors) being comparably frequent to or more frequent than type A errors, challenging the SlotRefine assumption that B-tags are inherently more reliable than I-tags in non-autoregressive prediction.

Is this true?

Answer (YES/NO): NO